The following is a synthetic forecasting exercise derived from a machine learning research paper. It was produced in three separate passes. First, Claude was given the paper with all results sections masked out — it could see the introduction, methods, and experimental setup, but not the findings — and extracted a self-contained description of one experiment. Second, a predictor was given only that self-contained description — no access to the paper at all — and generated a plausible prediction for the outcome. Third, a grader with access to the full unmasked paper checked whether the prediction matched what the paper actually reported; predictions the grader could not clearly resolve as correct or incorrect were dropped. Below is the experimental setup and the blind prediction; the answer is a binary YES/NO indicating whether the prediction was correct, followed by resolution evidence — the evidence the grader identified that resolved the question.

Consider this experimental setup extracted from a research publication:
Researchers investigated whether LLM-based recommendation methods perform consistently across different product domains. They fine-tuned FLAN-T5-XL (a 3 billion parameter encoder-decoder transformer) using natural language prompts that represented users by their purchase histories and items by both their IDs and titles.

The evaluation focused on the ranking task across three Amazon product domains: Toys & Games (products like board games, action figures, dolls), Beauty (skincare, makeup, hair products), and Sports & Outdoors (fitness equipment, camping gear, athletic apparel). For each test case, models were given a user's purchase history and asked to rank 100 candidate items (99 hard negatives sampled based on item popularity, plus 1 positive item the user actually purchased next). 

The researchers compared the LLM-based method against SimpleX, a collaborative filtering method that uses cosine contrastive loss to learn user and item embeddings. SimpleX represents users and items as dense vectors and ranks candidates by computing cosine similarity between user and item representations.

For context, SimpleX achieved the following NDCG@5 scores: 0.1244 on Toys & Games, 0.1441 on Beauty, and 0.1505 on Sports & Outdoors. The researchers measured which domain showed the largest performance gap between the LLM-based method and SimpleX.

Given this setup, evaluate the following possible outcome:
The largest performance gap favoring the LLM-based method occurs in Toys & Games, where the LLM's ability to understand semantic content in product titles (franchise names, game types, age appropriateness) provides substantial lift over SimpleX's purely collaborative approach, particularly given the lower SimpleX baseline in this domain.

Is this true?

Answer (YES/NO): YES